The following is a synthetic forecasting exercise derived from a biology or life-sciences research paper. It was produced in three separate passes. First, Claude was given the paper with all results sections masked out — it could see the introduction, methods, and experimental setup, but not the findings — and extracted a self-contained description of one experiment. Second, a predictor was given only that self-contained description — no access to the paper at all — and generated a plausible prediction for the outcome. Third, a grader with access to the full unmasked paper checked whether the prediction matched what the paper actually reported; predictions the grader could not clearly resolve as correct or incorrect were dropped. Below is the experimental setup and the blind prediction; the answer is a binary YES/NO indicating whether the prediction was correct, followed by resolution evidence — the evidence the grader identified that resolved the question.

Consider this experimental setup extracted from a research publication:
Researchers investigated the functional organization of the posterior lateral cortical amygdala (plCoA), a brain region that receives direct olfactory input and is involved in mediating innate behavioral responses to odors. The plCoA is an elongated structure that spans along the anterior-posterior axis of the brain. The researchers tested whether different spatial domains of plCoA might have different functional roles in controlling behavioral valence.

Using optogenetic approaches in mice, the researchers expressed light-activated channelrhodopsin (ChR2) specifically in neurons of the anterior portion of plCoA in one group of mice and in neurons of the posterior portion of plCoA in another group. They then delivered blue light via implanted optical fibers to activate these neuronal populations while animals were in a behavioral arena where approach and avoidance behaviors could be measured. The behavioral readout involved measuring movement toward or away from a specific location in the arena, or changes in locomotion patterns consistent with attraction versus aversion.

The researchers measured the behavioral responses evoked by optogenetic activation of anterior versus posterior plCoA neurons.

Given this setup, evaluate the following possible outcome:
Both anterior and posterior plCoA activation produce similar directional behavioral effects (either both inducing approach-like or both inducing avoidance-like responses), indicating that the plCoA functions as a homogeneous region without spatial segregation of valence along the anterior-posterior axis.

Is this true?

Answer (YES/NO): NO